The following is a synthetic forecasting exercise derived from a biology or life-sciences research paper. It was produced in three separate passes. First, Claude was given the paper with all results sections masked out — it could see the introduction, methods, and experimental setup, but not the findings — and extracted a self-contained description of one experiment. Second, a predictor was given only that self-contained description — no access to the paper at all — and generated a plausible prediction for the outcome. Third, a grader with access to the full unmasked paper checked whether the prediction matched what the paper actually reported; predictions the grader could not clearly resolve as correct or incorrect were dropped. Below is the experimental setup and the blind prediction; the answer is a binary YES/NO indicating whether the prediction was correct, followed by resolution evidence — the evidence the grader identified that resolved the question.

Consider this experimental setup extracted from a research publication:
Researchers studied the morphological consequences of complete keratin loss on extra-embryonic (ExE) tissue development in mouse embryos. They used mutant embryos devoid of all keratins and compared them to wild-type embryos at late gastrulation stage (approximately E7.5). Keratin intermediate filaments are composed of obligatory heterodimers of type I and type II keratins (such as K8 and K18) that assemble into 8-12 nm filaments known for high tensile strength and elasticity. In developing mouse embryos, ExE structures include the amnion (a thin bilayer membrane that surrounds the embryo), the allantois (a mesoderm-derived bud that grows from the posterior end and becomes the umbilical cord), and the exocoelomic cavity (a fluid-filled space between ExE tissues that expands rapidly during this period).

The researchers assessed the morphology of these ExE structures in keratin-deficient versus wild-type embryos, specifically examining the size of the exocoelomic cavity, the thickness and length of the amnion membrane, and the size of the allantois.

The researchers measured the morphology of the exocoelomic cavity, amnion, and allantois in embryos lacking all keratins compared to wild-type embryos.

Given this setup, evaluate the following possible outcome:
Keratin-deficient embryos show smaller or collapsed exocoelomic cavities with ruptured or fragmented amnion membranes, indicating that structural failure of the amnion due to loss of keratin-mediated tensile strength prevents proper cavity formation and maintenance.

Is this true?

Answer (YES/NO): NO